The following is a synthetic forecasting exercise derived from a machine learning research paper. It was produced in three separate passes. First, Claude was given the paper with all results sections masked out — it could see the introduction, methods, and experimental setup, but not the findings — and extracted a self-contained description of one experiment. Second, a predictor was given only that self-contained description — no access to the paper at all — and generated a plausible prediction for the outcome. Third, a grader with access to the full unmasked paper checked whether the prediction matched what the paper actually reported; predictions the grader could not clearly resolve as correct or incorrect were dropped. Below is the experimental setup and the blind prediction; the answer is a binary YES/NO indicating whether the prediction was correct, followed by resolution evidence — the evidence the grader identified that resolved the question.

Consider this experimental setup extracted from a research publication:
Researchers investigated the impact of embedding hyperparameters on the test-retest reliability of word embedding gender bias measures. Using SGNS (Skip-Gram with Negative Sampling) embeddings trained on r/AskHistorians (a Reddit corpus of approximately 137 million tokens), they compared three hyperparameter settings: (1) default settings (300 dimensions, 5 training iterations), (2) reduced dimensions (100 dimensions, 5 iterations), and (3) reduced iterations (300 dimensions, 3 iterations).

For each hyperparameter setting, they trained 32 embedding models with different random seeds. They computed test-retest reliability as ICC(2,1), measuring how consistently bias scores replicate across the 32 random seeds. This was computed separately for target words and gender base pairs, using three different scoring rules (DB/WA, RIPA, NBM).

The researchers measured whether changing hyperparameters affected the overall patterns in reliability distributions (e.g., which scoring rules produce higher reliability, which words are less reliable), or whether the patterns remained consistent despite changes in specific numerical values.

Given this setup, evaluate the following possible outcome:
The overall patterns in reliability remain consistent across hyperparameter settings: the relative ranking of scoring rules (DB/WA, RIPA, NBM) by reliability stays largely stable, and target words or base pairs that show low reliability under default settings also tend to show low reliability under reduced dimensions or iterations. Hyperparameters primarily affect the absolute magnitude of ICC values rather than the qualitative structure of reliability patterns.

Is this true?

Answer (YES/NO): YES